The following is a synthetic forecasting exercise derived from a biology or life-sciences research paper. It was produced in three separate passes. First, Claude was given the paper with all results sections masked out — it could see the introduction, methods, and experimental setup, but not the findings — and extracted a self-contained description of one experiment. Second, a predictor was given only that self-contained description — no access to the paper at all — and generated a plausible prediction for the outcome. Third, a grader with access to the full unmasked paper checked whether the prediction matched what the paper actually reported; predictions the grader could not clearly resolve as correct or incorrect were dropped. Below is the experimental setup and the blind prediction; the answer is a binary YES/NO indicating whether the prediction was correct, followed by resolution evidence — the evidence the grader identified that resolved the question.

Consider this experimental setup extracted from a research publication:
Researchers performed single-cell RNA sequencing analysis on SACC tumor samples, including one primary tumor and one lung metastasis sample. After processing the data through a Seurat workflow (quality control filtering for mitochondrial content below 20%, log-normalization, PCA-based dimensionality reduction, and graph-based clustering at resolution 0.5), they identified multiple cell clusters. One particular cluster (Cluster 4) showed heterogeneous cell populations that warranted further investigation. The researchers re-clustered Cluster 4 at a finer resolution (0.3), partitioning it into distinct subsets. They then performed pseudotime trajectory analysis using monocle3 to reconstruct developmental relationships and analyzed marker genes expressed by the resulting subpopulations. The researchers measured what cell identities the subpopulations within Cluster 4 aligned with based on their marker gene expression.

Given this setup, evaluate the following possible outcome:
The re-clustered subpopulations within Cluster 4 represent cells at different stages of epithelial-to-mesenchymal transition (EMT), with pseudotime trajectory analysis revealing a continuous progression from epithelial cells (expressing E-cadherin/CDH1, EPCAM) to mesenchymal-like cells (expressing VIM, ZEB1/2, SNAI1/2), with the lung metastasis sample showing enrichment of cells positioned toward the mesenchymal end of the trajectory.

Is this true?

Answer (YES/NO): NO